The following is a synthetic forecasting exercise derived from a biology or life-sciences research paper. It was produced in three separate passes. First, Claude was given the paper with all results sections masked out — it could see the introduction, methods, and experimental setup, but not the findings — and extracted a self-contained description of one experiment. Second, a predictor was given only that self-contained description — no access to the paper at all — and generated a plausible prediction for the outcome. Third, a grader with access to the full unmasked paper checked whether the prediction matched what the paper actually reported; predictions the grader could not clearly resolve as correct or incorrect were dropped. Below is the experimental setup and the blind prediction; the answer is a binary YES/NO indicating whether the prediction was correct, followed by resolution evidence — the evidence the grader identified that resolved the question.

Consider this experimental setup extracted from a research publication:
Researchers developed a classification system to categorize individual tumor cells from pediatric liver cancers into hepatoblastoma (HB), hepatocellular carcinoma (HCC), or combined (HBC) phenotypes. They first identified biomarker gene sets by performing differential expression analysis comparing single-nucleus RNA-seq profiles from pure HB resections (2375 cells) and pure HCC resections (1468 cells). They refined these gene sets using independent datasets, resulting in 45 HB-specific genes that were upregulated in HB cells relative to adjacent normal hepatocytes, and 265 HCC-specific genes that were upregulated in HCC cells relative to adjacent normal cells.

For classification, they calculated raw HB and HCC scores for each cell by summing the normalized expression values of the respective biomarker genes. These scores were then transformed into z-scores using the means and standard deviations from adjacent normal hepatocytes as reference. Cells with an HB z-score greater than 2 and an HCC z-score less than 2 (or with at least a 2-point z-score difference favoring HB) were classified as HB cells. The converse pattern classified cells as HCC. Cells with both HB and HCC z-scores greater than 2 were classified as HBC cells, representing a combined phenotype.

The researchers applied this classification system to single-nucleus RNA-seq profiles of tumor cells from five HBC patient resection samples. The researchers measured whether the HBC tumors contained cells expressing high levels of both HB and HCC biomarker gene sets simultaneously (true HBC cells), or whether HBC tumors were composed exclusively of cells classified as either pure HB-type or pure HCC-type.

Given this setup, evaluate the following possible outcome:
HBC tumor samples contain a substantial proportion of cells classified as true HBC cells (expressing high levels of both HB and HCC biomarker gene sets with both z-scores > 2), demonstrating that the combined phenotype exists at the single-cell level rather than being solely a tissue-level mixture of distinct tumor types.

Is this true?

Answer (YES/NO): YES